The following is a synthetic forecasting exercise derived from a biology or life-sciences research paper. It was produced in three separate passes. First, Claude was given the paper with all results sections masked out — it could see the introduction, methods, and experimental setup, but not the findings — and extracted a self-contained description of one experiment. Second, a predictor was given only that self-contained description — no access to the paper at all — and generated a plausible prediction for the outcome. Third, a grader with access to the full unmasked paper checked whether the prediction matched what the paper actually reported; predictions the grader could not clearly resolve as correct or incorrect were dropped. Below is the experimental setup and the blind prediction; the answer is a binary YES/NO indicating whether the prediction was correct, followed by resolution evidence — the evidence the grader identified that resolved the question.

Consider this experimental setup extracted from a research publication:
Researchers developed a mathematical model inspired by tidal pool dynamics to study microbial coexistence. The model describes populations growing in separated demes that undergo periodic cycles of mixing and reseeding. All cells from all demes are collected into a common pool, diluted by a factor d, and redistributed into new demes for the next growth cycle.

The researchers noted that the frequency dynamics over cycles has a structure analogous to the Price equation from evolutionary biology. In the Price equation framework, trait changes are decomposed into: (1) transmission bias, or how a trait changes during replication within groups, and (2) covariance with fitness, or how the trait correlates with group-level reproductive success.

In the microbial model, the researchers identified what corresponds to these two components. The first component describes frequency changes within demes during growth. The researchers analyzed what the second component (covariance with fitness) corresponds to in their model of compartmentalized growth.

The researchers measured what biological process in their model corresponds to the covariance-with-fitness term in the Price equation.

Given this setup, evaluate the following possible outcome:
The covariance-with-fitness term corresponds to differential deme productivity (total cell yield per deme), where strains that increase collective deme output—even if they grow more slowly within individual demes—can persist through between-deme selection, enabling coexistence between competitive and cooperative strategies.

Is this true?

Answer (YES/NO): YES